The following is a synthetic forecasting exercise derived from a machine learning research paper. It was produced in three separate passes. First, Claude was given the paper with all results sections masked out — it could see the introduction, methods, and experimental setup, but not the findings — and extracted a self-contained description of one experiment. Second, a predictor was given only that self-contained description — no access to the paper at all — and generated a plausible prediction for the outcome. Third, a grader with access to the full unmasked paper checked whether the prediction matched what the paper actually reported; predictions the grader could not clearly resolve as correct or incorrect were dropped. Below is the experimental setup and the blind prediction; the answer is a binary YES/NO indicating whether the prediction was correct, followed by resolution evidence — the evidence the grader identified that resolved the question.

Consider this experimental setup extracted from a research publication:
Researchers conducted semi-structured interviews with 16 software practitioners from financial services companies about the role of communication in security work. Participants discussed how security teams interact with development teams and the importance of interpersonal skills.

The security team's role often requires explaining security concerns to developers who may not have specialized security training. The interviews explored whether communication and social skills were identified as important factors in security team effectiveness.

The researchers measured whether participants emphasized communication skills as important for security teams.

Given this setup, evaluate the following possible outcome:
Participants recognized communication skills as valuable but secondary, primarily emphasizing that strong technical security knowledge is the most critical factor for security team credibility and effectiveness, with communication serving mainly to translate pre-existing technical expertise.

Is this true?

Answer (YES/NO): NO